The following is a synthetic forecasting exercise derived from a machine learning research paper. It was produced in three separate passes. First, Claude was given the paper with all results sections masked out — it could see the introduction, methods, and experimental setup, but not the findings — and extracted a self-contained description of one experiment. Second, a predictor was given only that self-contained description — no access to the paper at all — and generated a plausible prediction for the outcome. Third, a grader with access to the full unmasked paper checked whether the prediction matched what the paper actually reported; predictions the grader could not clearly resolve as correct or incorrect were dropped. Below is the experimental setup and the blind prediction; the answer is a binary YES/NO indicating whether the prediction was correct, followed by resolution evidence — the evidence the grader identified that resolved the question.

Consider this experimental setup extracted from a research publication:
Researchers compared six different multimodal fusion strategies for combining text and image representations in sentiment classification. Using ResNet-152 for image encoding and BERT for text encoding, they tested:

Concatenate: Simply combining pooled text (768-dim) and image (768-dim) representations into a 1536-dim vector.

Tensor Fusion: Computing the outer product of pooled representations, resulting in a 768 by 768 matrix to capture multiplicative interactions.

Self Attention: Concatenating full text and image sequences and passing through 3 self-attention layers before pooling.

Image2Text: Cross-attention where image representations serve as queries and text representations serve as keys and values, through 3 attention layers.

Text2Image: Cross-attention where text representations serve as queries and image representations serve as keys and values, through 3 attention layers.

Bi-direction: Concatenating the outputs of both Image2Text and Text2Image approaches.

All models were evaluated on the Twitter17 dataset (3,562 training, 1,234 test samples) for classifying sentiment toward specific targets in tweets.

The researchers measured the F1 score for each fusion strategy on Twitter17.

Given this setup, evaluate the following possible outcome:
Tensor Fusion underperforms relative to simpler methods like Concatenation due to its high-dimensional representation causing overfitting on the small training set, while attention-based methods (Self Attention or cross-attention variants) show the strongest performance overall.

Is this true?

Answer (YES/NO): NO